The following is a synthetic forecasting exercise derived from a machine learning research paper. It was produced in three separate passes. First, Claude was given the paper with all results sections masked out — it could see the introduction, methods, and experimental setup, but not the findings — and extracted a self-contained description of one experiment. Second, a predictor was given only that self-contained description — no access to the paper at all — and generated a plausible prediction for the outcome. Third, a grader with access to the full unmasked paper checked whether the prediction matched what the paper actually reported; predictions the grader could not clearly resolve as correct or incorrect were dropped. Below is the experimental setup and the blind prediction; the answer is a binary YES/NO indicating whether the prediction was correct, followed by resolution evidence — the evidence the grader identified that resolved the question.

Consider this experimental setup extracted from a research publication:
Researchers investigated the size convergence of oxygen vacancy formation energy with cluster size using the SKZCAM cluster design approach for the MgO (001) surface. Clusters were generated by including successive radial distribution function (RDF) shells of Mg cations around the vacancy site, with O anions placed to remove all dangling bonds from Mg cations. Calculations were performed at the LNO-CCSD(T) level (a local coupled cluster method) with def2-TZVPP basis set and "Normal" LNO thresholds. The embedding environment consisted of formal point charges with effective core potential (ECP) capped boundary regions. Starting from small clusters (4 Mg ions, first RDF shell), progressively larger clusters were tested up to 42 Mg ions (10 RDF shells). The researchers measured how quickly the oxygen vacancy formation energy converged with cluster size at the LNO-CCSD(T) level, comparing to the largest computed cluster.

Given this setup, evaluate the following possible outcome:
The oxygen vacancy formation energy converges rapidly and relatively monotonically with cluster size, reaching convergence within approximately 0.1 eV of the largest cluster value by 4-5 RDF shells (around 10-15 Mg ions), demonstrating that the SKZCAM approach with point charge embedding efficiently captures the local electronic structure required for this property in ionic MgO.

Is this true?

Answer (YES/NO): NO